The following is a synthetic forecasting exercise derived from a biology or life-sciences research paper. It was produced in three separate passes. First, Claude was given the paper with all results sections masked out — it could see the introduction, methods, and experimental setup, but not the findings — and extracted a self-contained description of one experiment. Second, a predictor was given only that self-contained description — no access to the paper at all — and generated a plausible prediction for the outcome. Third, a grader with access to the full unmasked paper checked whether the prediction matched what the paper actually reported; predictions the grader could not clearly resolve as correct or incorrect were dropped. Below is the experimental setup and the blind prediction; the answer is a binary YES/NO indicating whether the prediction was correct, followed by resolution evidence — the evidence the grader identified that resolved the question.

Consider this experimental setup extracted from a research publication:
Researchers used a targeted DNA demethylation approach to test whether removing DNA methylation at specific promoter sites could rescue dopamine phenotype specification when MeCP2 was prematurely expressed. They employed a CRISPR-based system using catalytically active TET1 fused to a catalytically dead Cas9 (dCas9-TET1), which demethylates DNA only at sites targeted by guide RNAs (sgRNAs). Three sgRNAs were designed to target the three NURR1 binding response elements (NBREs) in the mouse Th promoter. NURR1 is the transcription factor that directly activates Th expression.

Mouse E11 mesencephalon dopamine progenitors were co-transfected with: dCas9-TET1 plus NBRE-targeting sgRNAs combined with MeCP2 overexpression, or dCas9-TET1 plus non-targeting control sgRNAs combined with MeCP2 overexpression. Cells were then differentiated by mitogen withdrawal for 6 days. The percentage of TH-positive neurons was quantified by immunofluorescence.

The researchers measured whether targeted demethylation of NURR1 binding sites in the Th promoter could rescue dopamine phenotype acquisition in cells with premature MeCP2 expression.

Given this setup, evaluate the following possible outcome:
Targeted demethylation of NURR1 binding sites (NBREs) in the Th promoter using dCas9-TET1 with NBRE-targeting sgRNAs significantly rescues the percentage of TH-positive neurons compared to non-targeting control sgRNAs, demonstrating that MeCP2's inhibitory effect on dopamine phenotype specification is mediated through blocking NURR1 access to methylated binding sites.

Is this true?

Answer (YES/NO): YES